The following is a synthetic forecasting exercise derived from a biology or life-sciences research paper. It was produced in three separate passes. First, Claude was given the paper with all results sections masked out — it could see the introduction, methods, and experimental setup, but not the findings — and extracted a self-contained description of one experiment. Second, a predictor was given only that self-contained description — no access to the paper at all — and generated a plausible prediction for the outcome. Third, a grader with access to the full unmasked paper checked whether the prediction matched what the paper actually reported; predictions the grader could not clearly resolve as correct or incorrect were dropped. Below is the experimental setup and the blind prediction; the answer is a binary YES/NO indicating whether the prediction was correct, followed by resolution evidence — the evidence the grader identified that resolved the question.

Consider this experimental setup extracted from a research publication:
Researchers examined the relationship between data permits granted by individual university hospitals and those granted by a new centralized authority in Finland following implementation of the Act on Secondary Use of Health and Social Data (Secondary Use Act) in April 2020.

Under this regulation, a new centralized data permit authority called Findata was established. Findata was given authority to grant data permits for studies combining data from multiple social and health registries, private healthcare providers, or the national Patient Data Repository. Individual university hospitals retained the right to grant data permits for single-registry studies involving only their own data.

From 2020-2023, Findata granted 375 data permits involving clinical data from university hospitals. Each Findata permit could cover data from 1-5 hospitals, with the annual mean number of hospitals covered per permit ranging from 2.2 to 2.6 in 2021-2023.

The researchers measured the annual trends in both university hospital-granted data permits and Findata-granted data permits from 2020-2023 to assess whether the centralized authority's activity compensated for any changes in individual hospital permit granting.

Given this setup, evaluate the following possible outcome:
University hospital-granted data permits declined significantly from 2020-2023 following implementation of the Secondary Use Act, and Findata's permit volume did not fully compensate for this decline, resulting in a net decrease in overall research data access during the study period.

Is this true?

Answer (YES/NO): YES